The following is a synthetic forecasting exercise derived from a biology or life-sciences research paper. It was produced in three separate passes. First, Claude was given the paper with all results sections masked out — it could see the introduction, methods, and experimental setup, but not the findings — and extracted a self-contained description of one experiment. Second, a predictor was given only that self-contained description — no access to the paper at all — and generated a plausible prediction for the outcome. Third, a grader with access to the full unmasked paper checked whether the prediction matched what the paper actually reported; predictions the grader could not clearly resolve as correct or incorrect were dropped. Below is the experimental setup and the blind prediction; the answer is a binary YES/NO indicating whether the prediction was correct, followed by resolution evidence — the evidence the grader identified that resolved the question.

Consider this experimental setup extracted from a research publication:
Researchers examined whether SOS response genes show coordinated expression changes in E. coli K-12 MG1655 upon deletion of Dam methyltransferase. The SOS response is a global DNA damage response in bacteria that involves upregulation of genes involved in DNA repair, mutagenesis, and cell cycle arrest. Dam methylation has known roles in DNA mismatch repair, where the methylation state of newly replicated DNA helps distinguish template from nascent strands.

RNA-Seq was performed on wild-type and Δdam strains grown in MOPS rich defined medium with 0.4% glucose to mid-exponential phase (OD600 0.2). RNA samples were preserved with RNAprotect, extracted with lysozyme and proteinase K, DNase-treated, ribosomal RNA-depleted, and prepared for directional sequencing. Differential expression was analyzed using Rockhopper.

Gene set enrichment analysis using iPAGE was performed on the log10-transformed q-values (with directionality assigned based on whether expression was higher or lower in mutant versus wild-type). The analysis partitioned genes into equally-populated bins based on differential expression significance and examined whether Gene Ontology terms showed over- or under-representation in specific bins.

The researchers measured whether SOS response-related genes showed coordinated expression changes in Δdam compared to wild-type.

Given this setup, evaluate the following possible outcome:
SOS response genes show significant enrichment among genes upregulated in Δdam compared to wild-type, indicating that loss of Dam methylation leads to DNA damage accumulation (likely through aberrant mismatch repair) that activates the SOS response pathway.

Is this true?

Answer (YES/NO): YES